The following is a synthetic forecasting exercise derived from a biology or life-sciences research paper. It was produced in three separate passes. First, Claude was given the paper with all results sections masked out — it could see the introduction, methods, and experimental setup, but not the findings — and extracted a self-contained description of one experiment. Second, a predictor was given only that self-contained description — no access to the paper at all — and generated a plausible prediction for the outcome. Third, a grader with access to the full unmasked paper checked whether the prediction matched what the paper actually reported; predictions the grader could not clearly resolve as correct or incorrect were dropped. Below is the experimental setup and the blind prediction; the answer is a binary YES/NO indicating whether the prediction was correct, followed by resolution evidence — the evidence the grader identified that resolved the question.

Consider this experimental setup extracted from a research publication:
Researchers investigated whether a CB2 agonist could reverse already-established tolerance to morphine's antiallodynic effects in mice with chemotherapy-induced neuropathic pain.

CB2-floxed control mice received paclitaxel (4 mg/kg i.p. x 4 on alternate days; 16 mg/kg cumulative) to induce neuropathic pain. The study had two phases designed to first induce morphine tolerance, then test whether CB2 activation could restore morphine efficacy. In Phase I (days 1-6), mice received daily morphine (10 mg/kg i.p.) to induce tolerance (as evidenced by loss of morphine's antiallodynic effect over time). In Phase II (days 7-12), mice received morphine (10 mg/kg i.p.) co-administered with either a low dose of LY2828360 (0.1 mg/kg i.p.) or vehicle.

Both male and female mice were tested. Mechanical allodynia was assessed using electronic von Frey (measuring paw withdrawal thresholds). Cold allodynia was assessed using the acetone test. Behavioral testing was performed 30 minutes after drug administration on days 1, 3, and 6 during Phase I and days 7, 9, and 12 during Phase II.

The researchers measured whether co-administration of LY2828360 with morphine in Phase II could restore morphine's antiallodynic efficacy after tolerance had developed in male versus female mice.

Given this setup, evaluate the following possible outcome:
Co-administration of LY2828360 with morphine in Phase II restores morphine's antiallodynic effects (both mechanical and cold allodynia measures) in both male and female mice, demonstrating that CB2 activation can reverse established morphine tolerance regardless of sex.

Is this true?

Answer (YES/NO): NO